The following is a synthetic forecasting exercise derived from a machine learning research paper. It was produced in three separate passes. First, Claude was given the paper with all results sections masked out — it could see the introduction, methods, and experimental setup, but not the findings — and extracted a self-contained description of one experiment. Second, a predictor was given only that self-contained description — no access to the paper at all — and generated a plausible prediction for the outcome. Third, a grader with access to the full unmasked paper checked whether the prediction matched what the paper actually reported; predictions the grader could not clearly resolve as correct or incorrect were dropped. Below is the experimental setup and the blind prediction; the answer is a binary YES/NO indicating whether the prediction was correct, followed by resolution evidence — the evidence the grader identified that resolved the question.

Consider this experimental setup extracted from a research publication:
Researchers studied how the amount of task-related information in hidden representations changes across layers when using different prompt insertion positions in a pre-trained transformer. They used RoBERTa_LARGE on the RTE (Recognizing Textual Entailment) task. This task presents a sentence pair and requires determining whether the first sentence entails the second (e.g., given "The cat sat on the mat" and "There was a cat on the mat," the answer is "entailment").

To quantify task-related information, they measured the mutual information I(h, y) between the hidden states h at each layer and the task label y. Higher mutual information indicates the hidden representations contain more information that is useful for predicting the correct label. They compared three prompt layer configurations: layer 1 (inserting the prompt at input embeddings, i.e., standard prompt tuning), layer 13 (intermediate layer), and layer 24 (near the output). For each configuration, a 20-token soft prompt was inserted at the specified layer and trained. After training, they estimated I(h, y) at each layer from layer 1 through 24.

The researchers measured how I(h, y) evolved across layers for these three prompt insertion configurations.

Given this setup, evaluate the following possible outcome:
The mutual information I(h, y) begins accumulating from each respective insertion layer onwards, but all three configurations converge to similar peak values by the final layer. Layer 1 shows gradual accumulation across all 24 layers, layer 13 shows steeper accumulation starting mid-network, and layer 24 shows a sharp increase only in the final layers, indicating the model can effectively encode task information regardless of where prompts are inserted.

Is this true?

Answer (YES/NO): NO